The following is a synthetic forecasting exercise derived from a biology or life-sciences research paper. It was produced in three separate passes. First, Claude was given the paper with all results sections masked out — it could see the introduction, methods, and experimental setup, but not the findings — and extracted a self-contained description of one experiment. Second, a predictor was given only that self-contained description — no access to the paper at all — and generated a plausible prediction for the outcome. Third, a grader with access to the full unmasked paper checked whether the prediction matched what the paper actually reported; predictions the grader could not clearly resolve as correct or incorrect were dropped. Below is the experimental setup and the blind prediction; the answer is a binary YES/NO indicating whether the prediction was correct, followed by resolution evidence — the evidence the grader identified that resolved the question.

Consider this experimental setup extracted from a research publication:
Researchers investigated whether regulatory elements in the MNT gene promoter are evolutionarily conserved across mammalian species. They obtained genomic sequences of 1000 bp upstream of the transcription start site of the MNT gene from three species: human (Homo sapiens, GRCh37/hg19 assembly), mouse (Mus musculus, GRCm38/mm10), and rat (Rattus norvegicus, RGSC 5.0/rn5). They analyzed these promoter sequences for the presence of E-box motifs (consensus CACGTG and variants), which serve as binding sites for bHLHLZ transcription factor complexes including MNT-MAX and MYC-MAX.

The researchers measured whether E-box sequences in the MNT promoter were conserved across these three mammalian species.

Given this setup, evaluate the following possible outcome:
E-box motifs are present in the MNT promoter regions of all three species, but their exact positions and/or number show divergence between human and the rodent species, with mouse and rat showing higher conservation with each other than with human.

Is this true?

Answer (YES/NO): NO